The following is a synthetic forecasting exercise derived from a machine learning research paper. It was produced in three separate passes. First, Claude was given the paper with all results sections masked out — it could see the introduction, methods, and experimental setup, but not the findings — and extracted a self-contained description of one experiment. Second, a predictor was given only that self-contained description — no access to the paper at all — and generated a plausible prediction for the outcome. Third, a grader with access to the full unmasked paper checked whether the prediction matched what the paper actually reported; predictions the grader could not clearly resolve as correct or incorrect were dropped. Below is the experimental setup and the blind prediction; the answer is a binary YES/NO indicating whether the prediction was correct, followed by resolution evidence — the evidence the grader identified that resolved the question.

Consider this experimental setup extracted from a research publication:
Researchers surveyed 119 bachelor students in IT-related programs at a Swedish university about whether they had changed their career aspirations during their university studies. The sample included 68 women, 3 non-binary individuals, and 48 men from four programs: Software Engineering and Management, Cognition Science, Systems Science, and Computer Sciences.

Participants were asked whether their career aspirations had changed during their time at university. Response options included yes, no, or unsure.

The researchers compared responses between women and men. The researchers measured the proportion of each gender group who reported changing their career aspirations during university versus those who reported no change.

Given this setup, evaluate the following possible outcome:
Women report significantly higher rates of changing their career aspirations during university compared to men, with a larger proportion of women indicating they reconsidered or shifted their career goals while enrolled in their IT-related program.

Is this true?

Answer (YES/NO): NO